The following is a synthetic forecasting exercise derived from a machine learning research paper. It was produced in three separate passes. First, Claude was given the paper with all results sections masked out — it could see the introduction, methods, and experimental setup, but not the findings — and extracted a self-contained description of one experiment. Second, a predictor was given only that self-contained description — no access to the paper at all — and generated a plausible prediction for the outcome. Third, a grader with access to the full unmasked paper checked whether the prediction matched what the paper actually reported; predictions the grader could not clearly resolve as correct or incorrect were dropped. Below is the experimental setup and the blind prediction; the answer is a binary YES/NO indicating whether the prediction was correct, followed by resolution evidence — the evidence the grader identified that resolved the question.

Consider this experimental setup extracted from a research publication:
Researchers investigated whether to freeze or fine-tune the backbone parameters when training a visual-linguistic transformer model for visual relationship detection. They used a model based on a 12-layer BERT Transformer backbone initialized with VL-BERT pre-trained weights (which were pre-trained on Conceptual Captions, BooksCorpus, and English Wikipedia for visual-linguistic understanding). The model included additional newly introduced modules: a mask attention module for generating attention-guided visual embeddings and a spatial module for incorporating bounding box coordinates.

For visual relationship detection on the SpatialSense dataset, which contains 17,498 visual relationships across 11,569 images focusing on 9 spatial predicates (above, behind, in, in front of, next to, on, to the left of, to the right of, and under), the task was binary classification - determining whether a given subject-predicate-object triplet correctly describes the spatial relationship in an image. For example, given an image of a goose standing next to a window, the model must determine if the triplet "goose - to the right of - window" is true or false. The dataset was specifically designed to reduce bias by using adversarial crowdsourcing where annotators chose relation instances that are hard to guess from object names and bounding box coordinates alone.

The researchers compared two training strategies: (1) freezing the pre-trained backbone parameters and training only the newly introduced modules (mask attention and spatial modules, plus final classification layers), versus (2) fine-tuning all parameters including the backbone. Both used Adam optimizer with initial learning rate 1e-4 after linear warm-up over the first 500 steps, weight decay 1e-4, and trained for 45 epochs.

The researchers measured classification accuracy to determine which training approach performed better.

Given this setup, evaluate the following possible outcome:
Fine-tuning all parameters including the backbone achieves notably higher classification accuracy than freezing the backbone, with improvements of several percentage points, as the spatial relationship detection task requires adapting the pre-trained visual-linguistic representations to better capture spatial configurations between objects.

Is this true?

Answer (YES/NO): NO